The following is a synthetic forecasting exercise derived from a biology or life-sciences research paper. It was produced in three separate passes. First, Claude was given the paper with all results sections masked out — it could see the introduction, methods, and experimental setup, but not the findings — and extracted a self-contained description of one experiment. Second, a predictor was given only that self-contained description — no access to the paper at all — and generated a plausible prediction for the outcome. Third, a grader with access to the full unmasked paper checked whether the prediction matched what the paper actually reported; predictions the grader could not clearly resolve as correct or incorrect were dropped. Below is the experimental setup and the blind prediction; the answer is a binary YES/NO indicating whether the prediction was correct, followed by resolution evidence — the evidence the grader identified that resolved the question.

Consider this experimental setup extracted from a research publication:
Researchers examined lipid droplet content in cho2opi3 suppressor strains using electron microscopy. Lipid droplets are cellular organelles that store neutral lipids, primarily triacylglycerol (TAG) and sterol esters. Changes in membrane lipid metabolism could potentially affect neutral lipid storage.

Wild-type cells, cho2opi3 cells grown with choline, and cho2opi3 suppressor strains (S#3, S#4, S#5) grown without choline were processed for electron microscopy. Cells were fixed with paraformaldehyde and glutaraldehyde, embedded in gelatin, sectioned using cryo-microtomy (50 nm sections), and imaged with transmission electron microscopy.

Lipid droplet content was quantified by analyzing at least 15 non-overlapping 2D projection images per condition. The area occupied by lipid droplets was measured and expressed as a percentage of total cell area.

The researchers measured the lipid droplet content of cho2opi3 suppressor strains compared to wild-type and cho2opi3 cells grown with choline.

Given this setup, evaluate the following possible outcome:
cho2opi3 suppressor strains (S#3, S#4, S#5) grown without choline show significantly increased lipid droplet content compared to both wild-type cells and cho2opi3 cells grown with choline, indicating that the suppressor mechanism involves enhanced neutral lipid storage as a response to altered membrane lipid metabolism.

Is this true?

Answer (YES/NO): YES